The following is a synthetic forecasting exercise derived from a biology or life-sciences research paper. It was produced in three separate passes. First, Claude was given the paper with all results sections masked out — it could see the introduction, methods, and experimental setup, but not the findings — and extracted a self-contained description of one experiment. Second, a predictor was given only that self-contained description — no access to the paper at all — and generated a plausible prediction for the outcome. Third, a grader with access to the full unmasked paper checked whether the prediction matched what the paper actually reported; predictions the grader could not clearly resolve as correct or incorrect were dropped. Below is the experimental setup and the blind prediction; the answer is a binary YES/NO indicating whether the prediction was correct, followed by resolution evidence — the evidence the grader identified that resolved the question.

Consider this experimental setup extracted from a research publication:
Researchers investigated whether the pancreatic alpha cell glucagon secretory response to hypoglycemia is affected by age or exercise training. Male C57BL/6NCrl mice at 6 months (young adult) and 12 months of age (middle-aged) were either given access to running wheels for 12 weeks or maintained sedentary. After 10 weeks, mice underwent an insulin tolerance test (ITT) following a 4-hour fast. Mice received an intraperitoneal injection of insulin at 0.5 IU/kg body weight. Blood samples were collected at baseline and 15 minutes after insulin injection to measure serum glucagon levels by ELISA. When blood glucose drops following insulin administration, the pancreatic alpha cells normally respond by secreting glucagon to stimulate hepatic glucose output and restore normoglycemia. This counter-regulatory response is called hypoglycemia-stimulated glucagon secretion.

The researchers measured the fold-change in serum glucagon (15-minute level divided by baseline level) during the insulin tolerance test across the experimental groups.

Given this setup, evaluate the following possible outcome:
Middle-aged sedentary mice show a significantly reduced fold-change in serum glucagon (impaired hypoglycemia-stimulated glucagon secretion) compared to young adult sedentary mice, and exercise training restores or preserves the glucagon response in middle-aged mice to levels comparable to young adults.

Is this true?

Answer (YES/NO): NO